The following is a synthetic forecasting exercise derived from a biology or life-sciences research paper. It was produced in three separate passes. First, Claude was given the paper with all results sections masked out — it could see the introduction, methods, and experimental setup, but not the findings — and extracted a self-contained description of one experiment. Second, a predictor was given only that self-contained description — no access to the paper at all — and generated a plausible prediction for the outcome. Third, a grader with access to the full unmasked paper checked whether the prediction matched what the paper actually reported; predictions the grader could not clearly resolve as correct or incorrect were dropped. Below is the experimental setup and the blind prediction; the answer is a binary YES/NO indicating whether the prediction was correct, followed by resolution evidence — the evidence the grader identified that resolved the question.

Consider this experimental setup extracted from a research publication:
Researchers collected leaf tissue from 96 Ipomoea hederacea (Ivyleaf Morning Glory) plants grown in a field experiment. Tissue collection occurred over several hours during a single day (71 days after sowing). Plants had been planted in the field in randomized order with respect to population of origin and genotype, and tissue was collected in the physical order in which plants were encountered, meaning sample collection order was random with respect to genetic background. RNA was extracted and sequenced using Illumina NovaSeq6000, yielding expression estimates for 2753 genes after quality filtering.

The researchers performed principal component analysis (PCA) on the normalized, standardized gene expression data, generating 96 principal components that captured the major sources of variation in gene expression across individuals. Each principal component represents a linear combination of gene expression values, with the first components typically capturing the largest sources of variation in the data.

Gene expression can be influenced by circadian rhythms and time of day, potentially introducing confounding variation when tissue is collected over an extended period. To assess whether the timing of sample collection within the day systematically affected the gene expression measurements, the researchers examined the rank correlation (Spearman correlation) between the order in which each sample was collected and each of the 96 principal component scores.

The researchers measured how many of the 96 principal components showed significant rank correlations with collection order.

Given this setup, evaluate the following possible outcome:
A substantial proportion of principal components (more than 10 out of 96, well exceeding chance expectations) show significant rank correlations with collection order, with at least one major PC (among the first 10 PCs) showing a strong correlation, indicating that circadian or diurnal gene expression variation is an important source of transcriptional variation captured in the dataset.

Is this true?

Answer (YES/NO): NO